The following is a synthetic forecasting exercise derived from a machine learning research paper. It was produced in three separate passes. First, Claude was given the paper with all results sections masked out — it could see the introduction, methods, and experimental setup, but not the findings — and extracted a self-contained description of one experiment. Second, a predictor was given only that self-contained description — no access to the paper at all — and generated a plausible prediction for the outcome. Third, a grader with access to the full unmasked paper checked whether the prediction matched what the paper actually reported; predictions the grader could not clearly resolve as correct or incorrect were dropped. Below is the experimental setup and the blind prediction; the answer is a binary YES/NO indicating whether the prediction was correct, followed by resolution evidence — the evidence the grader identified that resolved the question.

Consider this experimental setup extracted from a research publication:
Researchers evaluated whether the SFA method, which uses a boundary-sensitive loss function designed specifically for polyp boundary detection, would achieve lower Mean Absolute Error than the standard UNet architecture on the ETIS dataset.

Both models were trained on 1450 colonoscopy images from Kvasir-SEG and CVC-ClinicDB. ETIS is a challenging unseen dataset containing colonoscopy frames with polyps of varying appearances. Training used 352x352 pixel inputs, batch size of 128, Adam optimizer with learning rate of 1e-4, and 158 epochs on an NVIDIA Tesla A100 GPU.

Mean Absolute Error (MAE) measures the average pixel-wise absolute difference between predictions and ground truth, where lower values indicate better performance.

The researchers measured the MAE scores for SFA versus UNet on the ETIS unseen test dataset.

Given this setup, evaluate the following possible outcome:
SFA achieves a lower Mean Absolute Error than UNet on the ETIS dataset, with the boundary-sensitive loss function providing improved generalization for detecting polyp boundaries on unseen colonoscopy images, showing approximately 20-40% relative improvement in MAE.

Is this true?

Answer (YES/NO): NO